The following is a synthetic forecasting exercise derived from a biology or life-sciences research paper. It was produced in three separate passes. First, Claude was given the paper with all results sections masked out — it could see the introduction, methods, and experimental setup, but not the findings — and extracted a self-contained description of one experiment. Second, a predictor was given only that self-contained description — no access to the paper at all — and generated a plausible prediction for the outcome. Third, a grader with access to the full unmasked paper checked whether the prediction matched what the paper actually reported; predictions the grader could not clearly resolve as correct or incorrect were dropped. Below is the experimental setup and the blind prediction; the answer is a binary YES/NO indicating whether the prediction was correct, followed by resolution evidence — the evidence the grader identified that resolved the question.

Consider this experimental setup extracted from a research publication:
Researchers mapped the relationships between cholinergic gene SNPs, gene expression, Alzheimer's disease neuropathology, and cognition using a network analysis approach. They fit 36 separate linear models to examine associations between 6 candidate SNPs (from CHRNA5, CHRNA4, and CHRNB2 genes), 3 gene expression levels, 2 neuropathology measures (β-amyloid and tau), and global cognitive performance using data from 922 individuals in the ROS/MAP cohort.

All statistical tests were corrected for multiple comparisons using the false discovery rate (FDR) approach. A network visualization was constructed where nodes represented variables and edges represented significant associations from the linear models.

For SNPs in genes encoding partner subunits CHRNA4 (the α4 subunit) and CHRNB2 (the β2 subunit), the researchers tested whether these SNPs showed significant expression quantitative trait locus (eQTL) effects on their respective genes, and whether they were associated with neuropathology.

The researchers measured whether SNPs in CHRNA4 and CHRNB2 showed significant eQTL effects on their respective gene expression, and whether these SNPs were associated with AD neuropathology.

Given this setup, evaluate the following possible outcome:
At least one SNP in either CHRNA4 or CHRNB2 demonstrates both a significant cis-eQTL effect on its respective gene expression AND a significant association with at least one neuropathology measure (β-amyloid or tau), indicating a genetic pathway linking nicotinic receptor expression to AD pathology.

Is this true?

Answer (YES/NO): NO